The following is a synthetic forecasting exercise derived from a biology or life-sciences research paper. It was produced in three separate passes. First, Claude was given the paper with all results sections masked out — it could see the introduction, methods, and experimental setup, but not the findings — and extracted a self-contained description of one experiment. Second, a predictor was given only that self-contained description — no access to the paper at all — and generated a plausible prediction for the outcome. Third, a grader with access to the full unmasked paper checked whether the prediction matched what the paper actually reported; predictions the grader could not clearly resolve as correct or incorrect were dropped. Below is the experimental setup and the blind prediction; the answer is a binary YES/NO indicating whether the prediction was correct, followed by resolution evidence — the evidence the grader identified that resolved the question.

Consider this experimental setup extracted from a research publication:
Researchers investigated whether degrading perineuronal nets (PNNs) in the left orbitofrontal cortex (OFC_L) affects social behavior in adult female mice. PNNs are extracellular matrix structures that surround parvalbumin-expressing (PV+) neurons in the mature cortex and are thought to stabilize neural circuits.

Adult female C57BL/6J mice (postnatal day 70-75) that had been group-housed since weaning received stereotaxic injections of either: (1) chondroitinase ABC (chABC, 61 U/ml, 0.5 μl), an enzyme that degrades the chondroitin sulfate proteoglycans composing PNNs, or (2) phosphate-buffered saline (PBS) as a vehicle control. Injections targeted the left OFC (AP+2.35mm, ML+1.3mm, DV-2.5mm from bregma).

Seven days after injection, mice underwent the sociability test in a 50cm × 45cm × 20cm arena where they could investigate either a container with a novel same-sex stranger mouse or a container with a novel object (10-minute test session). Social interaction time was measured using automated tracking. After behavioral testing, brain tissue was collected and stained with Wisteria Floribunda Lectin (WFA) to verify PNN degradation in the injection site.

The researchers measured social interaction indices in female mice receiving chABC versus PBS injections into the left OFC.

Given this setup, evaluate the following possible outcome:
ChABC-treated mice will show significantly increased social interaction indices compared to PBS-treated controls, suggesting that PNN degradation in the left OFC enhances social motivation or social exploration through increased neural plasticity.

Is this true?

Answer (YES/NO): NO